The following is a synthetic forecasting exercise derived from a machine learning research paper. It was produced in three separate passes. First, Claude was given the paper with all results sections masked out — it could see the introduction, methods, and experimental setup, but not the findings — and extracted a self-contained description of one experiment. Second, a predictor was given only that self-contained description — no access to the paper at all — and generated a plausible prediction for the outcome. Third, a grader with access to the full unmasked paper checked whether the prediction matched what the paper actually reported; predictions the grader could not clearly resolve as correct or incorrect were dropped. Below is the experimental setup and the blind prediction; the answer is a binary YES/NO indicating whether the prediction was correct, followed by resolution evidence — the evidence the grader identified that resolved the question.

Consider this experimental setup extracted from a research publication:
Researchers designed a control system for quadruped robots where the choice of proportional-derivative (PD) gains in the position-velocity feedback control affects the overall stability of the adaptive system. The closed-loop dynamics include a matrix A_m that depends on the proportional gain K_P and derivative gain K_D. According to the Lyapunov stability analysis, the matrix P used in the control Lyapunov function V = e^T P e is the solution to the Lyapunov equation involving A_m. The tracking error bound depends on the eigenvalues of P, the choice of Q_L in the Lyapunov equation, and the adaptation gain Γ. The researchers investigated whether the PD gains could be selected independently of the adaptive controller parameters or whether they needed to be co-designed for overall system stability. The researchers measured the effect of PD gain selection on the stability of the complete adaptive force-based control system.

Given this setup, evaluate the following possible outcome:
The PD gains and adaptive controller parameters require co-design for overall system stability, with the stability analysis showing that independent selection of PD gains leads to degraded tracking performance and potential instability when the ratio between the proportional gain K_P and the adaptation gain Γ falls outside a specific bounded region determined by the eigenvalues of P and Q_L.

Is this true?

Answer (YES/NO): NO